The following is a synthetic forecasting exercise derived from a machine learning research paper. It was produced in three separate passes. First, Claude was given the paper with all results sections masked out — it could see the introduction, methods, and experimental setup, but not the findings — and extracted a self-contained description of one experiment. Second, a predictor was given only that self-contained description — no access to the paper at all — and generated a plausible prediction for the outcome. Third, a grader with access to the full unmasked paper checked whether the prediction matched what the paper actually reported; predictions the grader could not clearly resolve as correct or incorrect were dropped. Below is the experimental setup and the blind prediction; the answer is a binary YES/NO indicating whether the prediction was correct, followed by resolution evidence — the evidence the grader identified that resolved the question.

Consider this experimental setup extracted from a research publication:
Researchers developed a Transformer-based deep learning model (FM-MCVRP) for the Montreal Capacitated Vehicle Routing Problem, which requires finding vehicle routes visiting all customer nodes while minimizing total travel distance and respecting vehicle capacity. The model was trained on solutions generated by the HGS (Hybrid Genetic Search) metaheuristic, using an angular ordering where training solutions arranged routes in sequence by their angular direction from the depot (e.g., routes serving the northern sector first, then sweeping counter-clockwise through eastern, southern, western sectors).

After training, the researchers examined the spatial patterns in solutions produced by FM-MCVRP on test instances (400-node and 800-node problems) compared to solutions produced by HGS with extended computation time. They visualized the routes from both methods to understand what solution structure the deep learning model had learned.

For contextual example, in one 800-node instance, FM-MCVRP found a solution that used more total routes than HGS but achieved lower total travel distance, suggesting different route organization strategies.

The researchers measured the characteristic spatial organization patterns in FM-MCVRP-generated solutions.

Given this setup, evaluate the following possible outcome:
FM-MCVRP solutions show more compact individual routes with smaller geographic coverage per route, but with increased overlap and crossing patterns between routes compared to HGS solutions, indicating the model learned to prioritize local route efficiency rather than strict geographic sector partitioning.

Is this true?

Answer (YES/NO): NO